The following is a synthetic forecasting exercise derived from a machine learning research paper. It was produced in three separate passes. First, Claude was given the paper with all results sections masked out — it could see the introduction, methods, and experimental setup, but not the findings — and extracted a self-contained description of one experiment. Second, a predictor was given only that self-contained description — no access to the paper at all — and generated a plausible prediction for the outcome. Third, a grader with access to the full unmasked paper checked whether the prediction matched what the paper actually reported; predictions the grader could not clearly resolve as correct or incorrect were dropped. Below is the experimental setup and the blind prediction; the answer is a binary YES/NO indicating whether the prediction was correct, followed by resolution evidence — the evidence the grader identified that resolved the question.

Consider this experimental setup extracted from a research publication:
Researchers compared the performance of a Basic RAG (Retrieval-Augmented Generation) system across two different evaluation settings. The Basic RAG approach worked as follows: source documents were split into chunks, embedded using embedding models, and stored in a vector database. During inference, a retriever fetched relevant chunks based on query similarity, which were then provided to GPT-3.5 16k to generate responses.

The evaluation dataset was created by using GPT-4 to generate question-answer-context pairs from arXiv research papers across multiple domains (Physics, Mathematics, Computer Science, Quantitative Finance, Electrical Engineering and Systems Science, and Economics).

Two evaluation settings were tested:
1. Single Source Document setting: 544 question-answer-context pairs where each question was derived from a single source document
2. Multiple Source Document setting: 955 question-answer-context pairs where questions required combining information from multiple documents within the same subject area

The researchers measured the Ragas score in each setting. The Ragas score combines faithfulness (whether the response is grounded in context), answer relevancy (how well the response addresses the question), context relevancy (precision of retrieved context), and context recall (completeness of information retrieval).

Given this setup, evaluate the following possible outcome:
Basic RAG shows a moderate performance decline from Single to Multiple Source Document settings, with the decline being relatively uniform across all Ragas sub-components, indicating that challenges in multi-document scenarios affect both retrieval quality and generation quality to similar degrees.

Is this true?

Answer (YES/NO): NO